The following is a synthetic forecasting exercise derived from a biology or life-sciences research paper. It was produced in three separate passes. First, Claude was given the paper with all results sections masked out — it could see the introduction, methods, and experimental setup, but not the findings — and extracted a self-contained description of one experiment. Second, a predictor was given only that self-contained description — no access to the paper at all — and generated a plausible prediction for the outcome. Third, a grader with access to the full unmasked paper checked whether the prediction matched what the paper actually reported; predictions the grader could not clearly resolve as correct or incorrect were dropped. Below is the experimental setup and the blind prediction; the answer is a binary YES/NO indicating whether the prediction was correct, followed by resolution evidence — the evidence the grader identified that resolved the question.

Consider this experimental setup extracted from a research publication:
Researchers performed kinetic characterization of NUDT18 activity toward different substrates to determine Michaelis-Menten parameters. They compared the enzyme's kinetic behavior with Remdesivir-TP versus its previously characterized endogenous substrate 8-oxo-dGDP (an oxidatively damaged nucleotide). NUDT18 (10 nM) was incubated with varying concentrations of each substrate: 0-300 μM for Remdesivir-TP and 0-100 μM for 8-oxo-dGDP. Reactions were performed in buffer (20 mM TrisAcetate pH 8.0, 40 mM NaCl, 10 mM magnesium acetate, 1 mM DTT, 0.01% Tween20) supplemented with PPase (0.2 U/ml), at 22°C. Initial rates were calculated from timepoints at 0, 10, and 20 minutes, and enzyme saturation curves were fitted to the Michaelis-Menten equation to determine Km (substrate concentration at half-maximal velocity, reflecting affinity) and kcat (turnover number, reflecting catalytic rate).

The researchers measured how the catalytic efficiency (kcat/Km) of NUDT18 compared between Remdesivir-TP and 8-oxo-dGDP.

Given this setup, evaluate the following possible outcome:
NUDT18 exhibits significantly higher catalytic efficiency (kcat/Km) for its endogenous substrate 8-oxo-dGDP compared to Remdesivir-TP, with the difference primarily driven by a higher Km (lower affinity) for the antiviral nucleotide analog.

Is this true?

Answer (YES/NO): YES